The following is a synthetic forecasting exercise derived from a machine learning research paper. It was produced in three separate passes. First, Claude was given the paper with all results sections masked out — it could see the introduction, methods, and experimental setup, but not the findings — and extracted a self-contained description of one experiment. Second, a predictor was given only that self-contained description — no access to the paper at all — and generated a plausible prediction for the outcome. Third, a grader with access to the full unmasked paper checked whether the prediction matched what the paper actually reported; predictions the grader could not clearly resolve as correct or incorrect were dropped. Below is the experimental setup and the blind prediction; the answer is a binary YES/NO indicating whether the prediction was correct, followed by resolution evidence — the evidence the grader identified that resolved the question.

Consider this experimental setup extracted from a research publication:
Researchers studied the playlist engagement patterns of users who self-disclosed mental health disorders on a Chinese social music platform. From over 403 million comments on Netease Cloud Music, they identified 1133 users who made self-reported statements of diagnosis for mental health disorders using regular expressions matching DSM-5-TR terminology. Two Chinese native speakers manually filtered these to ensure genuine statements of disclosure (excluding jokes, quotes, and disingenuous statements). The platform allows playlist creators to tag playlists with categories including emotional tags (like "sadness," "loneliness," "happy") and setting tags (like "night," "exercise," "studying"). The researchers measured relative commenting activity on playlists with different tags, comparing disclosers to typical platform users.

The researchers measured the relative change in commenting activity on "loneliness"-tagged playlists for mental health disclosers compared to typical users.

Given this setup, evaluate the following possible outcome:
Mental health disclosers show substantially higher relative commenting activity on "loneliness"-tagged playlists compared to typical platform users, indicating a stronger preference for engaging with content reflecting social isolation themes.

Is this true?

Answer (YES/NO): YES